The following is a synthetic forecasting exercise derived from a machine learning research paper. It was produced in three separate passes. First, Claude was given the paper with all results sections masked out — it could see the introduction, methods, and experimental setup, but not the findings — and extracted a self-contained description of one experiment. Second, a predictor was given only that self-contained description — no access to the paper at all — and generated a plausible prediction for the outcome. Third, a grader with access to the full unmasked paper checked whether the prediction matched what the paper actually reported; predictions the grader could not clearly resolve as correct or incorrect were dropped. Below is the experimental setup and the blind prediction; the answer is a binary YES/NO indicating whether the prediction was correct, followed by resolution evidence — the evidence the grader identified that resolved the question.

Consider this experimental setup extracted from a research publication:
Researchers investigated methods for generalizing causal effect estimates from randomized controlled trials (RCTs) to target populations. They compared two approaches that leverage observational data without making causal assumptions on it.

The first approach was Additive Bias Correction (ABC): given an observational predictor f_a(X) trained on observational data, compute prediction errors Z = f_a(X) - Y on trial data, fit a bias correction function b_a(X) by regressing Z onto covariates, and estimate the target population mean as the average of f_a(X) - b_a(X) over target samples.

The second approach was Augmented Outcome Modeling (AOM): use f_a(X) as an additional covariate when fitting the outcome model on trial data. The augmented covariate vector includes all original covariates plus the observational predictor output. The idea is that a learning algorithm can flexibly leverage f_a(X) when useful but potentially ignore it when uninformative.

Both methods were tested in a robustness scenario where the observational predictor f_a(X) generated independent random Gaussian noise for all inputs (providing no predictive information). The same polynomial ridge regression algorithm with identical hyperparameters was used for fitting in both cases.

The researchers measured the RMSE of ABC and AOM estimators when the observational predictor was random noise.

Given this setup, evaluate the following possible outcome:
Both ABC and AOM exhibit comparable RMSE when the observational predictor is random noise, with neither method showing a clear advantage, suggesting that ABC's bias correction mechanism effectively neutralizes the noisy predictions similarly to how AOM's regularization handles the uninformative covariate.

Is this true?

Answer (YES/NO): NO